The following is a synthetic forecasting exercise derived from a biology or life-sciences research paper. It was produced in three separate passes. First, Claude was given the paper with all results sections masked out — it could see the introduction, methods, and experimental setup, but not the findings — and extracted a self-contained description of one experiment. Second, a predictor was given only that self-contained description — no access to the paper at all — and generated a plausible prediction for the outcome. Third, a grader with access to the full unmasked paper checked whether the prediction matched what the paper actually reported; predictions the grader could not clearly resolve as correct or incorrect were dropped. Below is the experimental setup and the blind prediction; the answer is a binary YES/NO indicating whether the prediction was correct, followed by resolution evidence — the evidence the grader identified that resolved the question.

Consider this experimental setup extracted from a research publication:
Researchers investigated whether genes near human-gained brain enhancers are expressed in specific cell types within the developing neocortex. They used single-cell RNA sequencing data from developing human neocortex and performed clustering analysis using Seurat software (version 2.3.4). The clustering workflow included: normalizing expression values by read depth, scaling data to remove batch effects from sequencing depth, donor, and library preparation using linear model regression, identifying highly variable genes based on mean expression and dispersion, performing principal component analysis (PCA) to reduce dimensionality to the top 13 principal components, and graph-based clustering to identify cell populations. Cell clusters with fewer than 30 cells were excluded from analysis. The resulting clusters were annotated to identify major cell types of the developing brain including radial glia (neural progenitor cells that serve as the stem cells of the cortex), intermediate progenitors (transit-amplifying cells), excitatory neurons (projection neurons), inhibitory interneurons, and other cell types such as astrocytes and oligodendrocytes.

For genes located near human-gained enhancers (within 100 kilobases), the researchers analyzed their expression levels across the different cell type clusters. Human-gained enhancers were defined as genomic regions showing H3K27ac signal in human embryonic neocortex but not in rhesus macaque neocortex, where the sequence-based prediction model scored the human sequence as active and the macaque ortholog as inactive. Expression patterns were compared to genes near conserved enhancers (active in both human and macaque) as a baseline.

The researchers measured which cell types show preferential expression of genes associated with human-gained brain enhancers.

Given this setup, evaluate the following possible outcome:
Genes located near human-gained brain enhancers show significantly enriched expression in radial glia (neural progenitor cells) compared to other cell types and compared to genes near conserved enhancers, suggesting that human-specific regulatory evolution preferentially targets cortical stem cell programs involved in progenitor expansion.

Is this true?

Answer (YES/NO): NO